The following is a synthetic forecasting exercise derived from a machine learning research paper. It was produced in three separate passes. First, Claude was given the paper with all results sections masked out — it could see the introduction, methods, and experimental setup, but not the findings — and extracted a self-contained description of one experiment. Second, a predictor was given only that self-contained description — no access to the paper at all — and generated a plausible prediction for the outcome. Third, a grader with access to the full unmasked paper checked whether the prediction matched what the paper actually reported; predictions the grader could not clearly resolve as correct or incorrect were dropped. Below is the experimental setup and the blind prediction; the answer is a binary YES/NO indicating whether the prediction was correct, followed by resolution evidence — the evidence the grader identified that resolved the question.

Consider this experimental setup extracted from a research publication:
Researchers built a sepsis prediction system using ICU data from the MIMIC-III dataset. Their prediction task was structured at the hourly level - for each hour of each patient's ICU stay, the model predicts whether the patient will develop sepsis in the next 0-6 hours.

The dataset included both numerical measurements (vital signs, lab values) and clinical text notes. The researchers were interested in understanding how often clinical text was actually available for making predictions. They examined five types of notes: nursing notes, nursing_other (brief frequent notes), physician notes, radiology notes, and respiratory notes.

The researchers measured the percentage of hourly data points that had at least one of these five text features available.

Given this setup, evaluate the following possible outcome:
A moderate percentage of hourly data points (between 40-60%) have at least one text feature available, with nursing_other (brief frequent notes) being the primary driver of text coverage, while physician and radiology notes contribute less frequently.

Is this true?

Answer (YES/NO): NO